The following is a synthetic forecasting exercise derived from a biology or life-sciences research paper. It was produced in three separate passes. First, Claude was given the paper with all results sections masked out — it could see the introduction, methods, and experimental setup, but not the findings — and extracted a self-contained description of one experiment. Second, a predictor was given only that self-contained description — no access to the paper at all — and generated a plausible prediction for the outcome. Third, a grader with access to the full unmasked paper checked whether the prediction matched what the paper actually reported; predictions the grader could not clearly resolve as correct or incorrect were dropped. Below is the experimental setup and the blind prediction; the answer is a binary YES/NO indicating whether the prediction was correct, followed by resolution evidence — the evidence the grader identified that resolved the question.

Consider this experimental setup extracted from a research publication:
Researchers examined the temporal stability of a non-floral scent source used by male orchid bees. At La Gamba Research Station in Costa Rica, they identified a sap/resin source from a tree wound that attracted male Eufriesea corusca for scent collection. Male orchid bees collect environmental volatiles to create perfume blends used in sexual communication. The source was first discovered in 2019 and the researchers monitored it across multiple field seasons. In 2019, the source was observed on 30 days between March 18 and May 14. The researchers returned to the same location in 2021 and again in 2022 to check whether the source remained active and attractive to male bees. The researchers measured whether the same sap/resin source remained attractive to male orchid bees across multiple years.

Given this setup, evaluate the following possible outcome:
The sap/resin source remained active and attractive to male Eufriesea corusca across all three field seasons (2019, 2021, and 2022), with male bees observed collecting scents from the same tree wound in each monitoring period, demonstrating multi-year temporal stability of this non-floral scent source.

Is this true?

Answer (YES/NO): NO